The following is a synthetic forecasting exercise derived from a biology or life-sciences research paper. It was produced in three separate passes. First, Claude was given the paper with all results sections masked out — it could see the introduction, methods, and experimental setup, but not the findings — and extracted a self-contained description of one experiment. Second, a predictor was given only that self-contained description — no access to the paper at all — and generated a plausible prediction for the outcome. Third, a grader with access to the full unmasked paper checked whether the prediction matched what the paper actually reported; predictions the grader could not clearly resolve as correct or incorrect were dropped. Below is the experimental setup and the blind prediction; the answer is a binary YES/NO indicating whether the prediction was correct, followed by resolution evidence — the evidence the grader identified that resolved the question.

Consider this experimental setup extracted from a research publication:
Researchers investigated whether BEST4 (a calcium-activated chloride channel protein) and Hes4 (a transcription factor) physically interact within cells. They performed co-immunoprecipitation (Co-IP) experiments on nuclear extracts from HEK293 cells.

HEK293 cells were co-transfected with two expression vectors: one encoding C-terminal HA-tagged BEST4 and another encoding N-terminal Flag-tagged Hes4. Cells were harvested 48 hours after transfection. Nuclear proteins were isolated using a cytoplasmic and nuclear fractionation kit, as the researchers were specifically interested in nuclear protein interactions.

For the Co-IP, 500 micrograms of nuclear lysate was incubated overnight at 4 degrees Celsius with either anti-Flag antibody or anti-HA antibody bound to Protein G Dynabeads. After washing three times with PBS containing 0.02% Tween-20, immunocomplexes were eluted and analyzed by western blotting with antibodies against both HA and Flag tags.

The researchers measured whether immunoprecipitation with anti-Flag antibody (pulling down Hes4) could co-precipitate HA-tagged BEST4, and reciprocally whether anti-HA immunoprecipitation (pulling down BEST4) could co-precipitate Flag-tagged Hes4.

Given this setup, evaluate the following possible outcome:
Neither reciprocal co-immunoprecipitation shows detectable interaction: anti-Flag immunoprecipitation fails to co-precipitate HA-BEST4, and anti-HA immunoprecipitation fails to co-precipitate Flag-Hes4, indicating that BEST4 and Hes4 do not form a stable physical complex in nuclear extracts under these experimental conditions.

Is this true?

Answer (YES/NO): NO